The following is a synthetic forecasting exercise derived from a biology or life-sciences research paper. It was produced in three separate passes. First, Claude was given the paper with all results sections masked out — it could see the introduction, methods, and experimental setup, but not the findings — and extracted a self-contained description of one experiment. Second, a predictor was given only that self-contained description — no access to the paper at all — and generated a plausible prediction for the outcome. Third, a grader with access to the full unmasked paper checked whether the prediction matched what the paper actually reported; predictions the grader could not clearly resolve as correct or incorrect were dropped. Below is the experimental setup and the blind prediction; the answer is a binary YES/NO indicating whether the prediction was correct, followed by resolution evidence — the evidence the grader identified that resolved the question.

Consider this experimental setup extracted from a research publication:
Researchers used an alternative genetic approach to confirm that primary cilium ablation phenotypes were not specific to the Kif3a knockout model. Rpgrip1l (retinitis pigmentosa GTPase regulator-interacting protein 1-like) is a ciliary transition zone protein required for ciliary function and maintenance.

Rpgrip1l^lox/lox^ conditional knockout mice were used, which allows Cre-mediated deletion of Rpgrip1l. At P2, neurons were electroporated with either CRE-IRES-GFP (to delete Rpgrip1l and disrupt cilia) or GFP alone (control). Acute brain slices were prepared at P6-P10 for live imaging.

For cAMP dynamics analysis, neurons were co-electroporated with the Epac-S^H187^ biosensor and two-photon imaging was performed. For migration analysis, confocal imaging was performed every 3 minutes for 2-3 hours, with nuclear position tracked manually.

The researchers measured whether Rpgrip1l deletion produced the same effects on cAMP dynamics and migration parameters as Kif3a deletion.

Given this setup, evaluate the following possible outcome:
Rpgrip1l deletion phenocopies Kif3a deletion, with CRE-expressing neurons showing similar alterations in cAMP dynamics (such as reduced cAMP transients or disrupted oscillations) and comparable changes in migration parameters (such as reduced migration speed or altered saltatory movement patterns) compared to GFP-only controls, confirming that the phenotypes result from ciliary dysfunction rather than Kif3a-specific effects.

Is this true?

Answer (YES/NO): YES